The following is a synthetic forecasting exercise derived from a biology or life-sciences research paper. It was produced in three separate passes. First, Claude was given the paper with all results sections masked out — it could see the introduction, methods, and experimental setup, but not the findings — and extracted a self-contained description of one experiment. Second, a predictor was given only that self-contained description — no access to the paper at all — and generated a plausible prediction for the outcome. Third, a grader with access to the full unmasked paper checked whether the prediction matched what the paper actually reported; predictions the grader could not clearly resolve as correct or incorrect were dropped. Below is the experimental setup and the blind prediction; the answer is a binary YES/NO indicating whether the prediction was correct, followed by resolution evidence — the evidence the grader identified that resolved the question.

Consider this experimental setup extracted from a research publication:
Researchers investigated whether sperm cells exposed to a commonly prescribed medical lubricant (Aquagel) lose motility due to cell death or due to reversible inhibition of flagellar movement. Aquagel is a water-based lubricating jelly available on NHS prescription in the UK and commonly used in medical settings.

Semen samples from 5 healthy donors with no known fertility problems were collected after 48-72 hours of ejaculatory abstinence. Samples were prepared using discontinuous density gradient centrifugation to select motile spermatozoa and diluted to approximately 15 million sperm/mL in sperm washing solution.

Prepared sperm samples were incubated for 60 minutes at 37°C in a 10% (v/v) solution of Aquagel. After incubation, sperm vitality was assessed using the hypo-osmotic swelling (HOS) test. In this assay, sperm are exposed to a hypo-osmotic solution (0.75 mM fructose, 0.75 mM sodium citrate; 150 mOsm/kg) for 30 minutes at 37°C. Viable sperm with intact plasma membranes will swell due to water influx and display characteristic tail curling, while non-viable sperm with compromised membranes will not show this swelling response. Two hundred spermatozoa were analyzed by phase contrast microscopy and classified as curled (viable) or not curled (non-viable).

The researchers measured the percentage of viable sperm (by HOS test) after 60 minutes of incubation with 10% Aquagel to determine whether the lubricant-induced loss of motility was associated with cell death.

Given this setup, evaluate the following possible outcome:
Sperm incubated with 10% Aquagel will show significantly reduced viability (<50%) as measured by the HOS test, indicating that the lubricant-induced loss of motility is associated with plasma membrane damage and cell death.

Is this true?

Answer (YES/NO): NO